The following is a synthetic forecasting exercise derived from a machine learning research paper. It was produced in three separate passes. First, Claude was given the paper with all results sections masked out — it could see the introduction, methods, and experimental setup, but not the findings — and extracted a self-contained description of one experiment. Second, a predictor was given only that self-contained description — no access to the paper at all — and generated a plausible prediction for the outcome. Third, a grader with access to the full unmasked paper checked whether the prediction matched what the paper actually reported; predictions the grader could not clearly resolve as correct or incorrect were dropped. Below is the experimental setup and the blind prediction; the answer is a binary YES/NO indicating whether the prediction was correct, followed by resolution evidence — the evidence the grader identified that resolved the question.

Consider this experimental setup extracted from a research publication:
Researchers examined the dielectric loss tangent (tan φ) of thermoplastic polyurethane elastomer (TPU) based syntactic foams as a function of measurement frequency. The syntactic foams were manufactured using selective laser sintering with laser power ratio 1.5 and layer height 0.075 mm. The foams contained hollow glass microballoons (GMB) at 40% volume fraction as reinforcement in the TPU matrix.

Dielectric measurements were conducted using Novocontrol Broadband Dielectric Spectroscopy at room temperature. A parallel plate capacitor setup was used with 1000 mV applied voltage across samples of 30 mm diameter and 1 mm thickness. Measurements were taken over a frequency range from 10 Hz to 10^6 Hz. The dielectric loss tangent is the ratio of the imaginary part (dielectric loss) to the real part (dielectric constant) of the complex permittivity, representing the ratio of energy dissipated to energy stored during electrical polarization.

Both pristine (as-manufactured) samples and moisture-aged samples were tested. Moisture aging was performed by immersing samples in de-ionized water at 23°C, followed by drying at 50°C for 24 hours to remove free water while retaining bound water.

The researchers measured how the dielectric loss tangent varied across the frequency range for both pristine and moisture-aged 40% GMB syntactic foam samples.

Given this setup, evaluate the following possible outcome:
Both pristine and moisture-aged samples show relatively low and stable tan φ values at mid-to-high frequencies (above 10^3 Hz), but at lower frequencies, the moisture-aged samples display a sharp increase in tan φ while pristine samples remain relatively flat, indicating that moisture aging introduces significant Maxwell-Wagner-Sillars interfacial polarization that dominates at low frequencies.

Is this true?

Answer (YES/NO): NO